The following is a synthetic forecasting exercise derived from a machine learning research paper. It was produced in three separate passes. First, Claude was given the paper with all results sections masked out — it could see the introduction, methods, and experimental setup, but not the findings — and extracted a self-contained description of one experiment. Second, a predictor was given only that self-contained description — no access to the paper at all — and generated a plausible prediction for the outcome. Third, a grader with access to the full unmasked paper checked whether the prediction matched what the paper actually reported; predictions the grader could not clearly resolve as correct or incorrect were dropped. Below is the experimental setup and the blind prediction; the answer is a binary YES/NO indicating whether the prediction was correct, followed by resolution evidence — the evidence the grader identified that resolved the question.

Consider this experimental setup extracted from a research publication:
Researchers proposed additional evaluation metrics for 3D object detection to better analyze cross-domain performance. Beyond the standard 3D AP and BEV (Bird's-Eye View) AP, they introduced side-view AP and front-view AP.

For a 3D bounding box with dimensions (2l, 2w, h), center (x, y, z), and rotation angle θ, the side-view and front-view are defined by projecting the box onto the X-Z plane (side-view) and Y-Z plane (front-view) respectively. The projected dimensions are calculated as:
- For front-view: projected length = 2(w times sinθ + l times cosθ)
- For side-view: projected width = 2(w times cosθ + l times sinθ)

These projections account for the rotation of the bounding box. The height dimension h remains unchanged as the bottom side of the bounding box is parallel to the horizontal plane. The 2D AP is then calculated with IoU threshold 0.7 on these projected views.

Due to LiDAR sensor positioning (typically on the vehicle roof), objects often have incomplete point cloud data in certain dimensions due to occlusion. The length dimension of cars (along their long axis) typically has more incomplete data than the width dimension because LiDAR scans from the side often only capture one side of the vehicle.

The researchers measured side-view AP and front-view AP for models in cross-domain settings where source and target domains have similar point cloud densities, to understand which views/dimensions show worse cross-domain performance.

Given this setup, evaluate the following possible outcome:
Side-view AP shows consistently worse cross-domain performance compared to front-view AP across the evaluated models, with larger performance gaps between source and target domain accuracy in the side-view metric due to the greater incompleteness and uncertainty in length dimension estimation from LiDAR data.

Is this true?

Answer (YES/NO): NO